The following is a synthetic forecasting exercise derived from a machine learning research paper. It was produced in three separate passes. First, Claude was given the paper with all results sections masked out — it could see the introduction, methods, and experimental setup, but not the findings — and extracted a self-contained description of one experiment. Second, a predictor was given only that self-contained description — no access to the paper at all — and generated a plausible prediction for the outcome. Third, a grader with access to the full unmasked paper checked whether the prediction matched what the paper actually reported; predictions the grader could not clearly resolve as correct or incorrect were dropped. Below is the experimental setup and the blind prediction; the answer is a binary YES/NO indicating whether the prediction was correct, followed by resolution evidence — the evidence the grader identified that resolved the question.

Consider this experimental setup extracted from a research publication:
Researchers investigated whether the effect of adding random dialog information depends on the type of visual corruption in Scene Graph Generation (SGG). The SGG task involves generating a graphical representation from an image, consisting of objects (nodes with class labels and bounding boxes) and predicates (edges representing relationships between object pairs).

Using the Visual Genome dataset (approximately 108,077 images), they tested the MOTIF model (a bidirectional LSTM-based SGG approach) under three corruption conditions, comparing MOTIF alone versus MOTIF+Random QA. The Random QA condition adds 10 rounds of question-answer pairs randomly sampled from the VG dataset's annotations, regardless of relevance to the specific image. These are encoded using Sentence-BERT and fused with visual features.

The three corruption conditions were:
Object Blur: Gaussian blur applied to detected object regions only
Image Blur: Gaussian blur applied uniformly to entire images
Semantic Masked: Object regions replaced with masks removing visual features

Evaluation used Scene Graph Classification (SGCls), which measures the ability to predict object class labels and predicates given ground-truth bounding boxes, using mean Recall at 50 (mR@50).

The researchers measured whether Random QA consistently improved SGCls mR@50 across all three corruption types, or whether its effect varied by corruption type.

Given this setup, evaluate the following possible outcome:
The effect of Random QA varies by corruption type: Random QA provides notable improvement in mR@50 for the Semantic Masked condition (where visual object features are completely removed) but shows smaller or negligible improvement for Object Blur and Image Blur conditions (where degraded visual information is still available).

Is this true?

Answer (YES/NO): NO